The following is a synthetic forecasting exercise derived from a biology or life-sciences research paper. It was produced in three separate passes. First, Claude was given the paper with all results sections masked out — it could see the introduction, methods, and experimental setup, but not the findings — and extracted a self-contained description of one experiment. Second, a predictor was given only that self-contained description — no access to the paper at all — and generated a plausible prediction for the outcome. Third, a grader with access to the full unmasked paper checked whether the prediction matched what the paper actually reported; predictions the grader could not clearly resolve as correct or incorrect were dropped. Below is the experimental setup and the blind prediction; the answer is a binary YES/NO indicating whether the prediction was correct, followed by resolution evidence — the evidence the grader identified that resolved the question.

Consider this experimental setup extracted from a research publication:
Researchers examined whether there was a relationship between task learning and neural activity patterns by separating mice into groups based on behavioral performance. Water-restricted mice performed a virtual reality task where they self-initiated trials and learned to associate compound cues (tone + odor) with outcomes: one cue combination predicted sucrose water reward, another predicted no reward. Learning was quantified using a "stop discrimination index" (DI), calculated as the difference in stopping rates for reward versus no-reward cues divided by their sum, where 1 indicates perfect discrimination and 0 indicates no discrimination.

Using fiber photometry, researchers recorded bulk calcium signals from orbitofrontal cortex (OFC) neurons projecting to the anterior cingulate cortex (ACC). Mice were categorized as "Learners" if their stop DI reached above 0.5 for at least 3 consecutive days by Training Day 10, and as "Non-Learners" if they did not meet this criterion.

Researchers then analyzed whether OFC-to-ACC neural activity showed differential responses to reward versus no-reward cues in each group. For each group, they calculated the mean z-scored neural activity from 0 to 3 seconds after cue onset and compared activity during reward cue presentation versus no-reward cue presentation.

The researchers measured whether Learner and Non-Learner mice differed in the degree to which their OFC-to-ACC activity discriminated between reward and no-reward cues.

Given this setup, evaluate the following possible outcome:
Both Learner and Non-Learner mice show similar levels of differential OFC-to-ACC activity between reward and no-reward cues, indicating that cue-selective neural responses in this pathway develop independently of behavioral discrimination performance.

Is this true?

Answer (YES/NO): NO